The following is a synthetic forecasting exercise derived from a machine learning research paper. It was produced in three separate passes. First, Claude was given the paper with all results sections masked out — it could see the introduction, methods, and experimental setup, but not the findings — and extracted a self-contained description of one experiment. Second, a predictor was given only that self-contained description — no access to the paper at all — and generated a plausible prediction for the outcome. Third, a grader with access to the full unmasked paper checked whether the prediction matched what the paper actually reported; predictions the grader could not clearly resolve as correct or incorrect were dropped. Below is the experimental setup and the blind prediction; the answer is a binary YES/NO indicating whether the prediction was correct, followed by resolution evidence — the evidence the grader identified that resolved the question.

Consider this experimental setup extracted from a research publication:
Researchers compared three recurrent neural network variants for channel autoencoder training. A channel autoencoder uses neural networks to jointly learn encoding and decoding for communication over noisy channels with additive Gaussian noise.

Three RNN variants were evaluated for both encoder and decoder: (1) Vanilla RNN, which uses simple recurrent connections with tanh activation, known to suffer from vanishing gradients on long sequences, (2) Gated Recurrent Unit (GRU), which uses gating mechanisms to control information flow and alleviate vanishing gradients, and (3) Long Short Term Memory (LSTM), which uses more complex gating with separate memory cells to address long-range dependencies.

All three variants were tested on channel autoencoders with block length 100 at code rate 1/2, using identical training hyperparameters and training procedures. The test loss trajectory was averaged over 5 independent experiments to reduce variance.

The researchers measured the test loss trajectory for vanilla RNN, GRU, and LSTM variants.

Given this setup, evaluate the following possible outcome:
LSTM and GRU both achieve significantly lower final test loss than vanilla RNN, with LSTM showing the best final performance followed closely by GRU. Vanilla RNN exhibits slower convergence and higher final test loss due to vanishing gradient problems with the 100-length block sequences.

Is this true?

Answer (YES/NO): NO